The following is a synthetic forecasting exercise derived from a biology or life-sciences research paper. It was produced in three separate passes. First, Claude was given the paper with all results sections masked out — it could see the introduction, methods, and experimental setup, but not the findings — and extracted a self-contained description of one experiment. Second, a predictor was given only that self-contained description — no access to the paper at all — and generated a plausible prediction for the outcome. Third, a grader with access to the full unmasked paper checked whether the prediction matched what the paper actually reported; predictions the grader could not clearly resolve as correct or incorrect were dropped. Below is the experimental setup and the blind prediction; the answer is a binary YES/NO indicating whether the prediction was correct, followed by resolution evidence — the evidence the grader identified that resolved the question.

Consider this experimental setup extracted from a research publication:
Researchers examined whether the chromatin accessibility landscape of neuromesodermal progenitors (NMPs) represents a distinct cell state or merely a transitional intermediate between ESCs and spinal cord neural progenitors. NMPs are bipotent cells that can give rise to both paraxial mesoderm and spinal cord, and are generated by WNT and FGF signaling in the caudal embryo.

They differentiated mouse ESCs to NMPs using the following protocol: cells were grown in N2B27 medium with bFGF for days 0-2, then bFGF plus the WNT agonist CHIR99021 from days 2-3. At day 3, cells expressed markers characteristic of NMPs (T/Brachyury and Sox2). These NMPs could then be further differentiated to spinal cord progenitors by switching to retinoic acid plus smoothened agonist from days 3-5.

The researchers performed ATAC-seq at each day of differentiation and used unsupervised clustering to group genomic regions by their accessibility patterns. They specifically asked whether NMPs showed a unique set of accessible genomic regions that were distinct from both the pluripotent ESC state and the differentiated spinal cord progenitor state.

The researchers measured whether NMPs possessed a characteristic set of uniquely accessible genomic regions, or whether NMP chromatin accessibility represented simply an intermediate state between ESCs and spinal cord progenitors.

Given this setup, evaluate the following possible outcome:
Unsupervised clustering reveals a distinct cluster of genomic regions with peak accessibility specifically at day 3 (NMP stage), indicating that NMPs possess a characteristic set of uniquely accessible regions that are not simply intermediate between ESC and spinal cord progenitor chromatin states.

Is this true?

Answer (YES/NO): YES